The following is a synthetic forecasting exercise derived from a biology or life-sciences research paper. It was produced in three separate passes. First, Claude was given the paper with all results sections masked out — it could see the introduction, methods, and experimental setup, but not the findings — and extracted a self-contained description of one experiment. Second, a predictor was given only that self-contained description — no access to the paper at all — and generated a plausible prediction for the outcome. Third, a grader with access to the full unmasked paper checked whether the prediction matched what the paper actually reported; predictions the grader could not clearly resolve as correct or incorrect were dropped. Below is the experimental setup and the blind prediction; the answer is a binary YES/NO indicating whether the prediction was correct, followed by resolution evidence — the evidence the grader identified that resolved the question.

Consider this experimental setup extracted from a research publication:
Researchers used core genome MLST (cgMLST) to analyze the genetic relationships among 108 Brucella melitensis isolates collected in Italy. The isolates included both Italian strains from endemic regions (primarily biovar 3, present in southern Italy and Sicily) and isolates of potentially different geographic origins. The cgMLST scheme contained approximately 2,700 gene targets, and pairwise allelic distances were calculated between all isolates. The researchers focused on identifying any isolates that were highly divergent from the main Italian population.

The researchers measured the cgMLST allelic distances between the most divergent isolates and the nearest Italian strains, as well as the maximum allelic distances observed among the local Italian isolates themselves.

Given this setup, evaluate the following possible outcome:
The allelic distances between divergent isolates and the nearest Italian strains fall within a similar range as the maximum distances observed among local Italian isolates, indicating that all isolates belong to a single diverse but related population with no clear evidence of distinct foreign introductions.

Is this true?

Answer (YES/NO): NO